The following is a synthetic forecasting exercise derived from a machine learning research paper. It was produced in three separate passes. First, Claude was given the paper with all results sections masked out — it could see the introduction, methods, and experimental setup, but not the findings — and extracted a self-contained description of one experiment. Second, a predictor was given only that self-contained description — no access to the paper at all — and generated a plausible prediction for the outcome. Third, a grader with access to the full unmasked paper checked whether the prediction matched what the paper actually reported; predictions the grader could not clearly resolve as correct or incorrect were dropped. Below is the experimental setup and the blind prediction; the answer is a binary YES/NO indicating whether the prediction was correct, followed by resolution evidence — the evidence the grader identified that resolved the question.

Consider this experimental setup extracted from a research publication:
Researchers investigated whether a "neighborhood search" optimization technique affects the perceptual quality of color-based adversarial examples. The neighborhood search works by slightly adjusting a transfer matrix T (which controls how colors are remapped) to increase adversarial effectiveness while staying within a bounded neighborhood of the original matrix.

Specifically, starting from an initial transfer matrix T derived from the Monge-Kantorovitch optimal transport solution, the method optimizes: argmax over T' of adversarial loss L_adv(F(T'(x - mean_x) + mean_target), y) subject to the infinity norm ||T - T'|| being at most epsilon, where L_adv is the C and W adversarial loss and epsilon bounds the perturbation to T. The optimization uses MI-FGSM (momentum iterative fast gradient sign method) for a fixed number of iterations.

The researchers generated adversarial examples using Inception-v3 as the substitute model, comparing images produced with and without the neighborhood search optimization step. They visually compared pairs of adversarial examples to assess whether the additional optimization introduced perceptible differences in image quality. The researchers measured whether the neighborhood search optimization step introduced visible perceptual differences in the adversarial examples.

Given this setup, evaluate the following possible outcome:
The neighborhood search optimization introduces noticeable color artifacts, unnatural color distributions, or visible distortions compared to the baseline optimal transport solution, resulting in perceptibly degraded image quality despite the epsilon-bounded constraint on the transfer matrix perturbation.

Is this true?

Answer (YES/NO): NO